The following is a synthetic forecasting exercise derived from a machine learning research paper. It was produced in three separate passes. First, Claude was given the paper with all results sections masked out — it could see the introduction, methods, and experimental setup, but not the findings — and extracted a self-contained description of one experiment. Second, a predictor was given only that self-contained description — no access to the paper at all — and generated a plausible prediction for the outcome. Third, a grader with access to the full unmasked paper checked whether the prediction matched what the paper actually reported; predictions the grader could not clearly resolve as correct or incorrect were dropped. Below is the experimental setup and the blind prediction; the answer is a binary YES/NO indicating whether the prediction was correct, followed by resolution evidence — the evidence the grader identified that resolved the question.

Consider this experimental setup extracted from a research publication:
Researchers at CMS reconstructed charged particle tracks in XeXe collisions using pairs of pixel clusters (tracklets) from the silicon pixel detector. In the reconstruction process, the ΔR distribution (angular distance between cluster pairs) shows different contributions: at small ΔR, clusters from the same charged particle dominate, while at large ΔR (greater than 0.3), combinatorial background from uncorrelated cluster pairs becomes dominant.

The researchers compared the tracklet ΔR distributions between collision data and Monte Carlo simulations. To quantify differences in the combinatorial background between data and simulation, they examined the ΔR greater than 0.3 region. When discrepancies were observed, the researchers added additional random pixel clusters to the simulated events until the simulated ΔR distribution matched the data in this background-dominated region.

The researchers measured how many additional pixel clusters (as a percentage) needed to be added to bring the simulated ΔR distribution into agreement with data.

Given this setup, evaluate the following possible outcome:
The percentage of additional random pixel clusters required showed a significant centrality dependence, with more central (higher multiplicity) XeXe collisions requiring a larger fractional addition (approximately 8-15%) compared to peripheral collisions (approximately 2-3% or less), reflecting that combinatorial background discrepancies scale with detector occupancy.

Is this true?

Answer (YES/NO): NO